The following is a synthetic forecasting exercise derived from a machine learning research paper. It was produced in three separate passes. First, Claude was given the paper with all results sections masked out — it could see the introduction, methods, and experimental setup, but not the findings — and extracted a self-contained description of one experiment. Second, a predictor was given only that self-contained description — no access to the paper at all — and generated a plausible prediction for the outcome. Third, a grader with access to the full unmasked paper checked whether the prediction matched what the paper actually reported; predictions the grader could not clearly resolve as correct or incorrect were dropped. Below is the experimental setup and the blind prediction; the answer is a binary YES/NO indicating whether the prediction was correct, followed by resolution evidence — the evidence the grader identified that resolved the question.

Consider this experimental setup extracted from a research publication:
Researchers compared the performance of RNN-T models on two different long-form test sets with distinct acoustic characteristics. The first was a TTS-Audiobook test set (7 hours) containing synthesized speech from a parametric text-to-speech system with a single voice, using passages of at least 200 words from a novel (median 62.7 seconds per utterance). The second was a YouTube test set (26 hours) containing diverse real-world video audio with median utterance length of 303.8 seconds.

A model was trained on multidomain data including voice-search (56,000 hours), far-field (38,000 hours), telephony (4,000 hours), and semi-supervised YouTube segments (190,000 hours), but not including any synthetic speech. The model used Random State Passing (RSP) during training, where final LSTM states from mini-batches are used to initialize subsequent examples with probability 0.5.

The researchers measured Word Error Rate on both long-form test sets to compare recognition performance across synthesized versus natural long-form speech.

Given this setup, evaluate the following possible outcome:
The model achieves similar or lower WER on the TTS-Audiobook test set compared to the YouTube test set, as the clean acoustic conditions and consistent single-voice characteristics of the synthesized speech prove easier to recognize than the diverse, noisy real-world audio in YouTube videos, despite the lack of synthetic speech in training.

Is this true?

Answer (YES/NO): YES